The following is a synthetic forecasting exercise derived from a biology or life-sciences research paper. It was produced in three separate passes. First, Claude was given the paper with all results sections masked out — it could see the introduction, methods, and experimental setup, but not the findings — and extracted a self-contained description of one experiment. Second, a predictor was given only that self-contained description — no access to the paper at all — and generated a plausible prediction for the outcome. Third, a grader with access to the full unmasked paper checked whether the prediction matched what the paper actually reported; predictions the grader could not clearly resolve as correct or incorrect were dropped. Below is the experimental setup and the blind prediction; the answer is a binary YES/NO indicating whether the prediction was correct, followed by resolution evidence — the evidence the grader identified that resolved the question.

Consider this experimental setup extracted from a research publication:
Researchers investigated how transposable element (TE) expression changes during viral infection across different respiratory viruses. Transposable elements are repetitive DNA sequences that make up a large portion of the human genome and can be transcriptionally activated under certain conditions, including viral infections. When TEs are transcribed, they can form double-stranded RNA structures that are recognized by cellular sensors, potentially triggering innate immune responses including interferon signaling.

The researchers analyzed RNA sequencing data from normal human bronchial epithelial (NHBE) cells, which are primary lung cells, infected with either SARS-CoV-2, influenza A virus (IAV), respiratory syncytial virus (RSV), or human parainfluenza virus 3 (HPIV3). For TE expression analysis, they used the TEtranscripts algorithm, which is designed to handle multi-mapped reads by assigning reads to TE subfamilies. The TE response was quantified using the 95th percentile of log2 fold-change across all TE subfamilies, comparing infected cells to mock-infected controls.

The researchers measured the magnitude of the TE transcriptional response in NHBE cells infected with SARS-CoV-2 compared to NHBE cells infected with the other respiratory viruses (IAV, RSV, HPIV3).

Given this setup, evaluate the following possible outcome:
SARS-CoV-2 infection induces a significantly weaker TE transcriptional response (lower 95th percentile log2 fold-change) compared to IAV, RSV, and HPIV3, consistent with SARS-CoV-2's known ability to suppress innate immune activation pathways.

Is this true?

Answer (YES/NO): YES